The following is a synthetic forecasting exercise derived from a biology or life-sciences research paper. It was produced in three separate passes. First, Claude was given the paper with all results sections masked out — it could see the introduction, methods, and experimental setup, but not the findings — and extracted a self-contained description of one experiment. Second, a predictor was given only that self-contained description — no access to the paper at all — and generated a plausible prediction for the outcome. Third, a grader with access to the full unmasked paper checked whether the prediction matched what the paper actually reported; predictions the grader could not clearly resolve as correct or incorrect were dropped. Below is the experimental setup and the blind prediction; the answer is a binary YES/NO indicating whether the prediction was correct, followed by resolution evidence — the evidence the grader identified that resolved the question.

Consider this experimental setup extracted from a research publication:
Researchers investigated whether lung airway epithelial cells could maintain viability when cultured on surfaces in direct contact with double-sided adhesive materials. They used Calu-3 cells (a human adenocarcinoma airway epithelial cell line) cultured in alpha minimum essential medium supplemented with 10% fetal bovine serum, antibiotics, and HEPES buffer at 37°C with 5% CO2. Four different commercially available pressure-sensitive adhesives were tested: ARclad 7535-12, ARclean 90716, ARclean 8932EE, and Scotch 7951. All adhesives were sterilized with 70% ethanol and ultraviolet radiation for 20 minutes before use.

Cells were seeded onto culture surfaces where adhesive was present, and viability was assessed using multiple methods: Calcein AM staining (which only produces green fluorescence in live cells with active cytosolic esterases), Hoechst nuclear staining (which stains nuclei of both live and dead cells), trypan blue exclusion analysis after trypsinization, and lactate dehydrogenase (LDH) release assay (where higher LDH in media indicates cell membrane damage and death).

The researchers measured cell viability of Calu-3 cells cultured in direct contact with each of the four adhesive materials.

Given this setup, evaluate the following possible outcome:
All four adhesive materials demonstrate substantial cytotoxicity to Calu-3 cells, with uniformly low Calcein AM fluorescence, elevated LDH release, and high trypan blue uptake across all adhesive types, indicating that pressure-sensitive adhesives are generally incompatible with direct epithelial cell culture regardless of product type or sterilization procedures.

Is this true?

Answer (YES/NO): NO